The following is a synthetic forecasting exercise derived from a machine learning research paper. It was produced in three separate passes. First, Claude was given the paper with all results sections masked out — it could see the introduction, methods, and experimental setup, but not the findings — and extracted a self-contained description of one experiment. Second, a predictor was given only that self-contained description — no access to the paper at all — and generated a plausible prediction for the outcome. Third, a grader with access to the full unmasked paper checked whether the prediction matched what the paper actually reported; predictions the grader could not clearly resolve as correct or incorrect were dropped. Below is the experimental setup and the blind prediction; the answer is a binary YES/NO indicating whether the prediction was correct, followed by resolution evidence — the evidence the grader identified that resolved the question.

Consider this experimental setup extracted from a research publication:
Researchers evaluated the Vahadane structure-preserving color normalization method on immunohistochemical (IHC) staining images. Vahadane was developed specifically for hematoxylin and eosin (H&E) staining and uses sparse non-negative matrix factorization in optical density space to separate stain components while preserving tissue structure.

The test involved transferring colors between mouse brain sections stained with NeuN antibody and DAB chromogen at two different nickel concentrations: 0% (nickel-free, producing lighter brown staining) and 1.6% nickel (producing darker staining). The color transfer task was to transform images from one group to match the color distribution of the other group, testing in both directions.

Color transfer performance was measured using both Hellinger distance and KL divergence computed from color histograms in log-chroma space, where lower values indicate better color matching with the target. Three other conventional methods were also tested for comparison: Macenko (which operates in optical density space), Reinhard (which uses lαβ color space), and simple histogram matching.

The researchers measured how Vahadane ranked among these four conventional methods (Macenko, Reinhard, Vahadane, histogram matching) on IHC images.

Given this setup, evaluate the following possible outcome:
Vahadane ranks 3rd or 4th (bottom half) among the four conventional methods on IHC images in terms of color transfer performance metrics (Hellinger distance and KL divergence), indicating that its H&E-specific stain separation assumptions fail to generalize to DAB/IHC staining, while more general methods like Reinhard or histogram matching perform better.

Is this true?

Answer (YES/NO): YES